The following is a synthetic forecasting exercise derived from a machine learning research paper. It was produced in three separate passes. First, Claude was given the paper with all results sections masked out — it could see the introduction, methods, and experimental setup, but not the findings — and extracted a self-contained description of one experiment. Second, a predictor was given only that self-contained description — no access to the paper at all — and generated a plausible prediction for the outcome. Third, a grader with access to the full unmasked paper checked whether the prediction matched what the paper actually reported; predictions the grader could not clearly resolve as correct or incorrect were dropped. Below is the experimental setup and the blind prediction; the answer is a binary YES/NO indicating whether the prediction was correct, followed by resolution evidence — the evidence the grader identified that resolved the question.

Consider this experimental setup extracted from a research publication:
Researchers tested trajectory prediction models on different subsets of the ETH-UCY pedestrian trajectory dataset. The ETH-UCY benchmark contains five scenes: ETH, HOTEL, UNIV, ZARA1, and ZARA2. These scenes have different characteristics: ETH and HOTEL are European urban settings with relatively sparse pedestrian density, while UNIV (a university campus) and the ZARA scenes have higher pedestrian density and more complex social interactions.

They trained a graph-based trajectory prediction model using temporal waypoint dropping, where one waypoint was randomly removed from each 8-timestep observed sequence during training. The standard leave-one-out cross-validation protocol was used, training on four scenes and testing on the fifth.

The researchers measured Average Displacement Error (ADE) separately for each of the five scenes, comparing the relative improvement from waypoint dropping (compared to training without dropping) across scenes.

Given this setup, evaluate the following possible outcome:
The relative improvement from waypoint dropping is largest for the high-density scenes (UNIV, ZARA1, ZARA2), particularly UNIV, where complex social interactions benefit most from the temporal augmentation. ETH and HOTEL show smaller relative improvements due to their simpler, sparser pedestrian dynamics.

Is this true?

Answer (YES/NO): NO